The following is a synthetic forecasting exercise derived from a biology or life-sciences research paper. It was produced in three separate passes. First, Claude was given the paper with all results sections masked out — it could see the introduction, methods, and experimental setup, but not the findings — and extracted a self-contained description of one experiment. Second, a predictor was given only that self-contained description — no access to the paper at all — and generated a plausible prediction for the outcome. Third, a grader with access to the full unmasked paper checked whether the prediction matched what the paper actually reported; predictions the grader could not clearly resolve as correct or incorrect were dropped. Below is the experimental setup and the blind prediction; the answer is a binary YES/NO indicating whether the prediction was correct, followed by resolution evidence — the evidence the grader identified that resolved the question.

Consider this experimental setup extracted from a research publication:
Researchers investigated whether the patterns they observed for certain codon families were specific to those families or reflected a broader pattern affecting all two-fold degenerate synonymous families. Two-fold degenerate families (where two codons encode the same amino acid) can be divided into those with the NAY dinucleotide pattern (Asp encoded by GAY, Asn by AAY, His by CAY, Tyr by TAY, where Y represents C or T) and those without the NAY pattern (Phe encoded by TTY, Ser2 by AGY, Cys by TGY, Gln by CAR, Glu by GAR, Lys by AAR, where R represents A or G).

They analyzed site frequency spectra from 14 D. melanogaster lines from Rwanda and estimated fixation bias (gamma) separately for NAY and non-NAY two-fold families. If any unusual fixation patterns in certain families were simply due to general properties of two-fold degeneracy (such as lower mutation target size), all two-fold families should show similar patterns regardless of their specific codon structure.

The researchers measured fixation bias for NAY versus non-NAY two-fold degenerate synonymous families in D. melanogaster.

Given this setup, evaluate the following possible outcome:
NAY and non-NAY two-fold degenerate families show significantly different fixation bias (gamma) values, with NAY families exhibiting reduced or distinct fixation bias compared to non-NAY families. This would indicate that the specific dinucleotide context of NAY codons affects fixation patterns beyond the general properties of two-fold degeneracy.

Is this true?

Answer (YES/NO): YES